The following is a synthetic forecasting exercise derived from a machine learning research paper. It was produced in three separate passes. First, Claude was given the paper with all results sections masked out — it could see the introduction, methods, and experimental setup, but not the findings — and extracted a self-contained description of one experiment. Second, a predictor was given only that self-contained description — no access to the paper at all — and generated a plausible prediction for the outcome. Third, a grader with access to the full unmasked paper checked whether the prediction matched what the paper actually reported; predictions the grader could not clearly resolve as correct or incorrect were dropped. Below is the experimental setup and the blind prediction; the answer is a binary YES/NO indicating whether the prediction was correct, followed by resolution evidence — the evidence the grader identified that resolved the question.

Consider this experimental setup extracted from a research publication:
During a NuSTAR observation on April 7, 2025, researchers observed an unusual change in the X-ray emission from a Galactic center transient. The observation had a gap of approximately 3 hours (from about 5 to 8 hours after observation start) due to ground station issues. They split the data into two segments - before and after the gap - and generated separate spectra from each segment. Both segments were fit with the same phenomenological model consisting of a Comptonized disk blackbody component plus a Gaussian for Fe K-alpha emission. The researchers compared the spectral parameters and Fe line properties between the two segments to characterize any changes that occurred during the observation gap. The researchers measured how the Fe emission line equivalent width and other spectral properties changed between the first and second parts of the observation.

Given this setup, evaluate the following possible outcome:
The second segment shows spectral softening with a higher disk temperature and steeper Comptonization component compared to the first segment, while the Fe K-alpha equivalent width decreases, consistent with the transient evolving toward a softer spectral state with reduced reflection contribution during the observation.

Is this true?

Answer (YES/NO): NO